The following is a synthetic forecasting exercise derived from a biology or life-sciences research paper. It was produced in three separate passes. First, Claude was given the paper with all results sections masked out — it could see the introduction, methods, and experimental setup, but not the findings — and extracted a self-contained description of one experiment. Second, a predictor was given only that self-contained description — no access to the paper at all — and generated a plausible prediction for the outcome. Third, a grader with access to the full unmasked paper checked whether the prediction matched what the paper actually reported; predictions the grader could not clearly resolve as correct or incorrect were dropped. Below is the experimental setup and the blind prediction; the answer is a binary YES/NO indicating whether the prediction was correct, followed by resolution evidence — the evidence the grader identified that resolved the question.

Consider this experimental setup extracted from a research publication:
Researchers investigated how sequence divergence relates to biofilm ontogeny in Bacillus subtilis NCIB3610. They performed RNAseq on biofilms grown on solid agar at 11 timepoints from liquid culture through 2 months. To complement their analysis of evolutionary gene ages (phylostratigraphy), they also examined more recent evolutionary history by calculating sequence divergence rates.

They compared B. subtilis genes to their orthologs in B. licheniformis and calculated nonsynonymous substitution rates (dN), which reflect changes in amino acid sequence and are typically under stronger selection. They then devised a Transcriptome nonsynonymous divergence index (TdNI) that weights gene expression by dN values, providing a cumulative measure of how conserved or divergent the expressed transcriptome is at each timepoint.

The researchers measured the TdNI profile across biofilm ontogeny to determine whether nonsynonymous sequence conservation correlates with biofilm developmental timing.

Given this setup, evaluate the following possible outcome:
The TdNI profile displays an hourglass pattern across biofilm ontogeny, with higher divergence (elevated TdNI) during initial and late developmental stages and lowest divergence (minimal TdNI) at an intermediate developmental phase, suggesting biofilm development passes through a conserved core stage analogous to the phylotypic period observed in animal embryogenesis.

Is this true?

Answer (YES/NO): NO